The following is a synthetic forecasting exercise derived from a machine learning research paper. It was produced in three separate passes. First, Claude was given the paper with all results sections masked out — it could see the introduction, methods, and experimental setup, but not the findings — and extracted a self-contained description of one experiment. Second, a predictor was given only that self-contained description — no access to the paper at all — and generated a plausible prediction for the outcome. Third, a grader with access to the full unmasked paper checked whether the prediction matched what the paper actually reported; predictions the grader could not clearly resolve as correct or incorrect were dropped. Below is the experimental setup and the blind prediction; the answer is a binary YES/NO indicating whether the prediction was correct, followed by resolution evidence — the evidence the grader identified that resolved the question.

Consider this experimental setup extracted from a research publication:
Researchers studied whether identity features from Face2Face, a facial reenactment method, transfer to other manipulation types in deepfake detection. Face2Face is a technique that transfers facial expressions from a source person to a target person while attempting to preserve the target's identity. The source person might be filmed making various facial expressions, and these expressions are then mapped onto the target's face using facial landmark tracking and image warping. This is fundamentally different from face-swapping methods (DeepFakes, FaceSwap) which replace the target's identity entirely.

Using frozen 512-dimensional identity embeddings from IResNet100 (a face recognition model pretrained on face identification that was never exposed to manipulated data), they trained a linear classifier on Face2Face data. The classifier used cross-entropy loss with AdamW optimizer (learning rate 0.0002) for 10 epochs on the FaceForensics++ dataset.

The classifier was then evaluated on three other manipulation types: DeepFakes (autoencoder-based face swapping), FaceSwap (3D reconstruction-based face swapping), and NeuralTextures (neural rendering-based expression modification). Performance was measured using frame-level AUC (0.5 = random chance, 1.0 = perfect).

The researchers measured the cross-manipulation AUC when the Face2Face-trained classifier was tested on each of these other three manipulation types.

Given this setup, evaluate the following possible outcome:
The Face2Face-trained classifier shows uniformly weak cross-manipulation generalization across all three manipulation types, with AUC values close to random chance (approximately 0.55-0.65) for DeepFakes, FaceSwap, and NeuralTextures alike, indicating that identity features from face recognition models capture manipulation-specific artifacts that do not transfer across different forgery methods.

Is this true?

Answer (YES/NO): NO